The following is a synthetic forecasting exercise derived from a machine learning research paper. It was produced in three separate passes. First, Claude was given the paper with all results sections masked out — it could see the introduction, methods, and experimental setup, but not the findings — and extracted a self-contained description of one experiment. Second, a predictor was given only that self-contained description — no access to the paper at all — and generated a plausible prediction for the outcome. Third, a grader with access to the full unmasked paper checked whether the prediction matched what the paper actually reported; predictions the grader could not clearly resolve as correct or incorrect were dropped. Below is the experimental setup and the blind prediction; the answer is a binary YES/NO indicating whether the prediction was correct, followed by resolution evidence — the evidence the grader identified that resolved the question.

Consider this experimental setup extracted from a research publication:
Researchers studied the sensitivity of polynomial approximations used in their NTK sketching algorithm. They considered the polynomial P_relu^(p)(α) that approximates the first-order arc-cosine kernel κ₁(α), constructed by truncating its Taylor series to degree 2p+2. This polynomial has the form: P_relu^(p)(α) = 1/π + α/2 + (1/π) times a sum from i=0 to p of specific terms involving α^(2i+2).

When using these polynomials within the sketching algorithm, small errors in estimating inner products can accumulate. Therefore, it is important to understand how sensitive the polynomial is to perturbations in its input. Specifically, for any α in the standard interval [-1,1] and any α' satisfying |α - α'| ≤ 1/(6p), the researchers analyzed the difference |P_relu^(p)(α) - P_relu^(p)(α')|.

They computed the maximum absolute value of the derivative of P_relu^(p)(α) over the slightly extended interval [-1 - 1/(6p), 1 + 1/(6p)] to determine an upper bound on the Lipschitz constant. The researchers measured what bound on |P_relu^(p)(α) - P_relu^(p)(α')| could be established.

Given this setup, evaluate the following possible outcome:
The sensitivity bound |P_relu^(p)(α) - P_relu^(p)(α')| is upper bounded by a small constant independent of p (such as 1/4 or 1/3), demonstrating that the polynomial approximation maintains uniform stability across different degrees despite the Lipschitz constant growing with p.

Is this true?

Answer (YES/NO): NO